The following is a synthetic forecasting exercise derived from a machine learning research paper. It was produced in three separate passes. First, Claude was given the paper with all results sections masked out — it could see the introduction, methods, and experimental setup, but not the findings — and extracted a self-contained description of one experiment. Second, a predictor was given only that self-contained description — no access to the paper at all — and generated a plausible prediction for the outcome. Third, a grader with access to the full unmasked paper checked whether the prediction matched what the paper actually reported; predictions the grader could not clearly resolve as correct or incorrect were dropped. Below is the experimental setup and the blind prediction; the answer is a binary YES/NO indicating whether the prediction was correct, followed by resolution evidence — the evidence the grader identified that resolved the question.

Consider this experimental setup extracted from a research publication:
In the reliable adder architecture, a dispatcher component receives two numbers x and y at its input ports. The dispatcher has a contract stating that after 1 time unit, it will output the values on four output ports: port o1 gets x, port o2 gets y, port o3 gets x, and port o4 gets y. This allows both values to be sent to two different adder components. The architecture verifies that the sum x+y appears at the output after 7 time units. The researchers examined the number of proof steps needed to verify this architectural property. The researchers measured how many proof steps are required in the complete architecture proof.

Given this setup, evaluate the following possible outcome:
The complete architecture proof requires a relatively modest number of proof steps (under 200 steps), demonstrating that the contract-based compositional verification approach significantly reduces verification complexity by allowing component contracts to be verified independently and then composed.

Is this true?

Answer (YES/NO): YES